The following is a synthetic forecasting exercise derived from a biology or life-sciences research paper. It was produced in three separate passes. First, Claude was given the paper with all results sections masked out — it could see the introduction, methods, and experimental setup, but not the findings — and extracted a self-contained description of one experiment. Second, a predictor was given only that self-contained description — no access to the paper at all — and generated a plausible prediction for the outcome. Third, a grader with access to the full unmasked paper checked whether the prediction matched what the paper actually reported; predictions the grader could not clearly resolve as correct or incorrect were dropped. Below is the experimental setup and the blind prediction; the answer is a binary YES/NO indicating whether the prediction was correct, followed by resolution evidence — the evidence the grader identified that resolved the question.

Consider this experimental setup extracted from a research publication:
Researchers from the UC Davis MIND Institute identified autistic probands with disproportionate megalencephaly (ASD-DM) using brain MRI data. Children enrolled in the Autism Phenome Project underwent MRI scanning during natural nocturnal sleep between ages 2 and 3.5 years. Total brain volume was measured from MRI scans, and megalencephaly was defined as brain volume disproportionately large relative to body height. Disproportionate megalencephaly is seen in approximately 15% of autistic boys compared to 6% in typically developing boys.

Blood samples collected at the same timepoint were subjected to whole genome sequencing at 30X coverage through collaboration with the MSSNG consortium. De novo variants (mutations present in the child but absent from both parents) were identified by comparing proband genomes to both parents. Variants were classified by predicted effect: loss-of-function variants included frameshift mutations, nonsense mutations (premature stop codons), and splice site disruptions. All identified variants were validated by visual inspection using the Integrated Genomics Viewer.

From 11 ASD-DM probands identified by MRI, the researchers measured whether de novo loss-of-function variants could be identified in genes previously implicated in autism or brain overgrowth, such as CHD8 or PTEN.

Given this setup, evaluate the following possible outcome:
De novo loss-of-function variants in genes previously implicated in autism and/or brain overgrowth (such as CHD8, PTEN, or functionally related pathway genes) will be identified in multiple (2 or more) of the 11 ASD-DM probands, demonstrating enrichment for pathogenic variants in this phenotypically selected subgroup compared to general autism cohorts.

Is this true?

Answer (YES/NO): NO